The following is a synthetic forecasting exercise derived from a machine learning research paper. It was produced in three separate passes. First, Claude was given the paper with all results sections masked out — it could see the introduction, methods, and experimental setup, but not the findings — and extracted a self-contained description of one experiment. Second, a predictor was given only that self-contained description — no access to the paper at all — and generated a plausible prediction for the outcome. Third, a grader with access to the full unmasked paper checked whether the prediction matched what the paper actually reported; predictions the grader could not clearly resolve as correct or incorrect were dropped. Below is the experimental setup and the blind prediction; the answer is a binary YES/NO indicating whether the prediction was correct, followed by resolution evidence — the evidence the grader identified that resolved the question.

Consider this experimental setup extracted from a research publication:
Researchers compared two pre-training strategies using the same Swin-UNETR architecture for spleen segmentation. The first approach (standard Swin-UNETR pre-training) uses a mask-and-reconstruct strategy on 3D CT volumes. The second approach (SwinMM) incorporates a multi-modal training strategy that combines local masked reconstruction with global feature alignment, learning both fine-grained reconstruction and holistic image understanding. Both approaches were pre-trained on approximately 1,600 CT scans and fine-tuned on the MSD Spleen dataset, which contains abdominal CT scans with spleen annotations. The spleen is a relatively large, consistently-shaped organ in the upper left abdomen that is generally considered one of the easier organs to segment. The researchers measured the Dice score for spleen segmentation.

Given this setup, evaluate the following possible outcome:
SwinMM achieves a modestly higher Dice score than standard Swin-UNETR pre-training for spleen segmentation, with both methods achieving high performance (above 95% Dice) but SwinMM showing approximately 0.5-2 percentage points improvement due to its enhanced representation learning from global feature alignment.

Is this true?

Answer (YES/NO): NO